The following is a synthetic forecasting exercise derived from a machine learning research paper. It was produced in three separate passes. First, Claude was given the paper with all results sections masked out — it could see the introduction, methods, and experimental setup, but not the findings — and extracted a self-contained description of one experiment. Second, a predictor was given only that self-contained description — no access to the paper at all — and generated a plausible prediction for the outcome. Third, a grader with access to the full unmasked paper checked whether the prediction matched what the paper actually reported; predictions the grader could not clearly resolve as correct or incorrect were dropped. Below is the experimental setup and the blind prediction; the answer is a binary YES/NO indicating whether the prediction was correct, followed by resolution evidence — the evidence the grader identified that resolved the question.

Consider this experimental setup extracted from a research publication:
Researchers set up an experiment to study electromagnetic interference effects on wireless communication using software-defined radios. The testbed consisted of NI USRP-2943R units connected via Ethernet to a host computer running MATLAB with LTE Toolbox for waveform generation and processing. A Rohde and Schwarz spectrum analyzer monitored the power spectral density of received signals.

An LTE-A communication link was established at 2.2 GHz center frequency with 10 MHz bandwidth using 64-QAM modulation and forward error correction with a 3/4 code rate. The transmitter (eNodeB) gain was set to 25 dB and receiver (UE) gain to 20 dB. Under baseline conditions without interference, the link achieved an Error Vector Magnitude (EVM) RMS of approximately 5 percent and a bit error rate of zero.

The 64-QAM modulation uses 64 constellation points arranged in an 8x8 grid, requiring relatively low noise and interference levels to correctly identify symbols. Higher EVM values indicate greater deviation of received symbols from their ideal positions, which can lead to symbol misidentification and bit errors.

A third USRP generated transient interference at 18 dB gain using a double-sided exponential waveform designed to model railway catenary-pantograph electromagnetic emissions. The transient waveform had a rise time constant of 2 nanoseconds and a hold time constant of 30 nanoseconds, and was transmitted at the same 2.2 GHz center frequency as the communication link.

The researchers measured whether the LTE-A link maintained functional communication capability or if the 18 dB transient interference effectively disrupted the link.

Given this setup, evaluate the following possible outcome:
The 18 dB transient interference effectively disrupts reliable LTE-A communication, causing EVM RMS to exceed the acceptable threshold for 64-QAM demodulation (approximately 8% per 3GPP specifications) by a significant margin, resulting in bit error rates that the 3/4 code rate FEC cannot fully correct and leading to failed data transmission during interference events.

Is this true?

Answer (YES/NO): YES